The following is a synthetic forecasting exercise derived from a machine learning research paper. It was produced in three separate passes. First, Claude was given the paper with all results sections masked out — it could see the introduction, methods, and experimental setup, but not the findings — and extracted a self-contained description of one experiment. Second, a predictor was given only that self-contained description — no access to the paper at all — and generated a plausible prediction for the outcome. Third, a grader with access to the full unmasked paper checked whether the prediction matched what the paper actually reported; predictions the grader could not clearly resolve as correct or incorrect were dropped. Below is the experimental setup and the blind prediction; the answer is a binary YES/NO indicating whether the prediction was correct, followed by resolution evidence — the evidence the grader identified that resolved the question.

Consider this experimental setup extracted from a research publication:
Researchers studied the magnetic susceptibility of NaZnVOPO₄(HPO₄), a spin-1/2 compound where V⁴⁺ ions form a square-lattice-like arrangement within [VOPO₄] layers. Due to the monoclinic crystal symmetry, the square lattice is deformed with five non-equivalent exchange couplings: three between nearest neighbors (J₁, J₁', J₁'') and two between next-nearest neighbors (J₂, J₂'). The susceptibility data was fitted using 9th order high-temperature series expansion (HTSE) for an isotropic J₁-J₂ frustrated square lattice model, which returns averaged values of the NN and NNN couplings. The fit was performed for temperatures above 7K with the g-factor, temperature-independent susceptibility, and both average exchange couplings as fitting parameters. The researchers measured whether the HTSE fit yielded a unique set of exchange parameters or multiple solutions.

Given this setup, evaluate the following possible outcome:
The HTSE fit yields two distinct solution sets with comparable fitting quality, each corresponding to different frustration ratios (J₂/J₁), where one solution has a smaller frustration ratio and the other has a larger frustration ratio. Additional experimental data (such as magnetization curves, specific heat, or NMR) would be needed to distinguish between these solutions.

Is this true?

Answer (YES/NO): YES